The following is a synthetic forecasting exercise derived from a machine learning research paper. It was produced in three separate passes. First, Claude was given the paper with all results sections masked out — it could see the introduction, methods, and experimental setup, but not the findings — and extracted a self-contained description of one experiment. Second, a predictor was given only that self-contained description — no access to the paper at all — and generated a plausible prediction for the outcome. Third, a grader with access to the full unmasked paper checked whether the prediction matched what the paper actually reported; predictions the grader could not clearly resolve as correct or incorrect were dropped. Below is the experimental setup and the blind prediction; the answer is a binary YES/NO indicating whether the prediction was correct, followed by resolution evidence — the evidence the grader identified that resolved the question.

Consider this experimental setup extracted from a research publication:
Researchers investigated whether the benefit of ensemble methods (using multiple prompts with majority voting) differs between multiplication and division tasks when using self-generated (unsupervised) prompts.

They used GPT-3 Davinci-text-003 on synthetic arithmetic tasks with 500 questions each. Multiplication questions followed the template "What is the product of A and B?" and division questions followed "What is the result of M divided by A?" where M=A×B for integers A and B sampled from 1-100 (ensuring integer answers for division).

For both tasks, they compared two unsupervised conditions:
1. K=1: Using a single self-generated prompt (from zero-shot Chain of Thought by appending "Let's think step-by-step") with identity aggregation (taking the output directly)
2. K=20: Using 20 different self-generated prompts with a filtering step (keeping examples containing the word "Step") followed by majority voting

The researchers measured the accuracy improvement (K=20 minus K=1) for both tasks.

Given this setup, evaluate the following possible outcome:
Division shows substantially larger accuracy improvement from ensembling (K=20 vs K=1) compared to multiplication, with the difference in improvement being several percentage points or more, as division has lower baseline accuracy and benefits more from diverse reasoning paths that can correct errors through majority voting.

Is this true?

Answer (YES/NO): YES